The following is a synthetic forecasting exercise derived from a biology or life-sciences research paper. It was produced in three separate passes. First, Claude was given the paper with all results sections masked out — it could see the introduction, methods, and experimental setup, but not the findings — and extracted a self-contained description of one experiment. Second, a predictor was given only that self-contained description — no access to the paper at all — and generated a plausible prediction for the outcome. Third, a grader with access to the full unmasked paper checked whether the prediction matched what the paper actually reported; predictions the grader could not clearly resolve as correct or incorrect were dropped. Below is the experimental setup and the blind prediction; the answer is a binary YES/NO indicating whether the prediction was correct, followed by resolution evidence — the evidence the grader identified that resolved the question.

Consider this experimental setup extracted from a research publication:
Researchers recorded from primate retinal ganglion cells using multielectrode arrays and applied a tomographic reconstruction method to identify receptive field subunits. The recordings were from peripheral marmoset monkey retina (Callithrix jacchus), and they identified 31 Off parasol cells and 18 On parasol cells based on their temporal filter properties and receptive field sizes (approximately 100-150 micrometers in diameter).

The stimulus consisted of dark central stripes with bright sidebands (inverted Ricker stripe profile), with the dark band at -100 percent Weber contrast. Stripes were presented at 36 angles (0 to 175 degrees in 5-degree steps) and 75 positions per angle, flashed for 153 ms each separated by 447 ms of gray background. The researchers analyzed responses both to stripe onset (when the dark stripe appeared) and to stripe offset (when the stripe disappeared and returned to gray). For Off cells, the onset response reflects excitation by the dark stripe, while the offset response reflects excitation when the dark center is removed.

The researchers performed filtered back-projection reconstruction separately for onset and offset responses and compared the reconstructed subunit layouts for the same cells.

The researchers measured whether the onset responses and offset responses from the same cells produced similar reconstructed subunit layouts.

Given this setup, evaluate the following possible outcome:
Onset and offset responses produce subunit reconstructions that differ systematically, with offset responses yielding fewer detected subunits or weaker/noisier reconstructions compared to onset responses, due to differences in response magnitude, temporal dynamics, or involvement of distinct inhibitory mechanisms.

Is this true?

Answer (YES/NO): NO